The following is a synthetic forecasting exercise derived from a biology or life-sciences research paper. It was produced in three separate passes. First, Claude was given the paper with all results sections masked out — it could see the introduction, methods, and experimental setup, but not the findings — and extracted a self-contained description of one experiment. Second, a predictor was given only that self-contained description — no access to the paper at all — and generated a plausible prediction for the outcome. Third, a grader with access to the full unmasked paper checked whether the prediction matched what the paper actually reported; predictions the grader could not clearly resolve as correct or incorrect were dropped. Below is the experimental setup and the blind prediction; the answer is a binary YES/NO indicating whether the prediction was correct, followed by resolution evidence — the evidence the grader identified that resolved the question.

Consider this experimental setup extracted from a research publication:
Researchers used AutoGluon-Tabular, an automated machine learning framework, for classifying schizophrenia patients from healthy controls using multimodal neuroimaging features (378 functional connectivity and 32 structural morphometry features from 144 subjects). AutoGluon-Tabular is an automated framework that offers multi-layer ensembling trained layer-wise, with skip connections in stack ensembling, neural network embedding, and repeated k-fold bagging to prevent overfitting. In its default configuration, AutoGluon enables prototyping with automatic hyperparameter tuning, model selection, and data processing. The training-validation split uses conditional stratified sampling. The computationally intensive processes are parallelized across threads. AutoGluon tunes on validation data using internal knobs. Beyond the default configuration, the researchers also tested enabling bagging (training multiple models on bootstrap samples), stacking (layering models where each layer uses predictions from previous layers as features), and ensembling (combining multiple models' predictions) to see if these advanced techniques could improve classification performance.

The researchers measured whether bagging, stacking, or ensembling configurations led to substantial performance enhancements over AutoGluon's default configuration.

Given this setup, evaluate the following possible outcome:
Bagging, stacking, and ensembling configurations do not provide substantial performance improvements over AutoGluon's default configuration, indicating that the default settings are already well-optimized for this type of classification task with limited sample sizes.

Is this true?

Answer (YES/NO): YES